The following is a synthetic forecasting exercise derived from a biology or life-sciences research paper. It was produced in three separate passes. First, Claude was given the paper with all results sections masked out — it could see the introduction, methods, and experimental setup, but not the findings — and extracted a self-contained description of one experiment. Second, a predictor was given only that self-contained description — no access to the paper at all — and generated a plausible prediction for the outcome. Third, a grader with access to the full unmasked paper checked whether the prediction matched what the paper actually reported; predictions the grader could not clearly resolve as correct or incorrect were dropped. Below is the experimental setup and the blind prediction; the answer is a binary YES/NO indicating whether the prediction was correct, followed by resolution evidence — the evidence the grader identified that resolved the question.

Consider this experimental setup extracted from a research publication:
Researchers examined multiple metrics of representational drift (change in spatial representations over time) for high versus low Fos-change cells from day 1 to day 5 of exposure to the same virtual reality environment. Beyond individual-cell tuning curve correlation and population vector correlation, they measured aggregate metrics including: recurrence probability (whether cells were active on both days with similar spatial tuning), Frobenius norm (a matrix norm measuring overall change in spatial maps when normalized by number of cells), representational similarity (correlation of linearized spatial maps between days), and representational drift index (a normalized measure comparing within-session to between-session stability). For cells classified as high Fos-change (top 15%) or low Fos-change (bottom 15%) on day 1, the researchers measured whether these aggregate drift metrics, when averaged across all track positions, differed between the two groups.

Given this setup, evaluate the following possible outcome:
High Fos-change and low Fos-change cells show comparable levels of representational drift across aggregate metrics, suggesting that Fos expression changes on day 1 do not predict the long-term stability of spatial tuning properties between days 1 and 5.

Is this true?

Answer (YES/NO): NO